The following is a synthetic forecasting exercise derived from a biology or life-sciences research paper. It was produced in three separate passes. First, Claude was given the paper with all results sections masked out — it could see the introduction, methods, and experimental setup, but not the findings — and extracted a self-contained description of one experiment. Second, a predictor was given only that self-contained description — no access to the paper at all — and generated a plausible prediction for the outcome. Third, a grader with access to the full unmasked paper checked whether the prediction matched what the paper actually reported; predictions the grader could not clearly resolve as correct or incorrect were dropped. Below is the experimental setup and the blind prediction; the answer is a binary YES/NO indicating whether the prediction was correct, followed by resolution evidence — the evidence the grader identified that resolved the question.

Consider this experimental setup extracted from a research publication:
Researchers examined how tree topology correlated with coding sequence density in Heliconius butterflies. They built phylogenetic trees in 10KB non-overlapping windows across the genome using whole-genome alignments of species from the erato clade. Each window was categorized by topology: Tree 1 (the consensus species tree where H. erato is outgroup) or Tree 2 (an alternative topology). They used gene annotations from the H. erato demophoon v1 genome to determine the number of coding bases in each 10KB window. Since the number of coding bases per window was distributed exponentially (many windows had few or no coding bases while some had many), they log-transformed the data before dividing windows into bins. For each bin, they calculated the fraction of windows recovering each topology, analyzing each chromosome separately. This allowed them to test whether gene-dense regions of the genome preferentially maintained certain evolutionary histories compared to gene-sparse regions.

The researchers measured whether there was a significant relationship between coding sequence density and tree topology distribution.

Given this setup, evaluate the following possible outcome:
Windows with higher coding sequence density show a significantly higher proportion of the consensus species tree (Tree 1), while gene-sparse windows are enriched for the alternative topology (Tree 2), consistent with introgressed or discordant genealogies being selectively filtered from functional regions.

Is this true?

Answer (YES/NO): NO